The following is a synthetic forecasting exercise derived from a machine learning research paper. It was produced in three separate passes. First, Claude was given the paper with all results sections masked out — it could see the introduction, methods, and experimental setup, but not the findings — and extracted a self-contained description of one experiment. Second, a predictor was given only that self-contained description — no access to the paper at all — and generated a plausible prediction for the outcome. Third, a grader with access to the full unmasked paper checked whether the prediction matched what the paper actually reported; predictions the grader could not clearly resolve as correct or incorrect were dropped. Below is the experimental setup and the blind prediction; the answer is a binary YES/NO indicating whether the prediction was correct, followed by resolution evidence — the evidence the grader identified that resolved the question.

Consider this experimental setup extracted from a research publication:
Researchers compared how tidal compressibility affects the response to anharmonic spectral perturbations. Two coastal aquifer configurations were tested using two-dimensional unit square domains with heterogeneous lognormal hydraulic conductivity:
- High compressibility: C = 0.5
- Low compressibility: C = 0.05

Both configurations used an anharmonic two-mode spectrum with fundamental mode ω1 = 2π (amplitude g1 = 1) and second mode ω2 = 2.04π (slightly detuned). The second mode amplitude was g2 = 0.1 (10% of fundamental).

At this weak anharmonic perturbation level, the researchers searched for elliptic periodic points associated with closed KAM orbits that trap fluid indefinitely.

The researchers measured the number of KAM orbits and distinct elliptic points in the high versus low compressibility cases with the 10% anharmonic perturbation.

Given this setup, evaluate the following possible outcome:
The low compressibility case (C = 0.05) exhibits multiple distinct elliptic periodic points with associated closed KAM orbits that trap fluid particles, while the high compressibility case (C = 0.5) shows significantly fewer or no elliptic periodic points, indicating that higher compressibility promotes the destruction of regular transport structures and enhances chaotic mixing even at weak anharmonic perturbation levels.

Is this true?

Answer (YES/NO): NO